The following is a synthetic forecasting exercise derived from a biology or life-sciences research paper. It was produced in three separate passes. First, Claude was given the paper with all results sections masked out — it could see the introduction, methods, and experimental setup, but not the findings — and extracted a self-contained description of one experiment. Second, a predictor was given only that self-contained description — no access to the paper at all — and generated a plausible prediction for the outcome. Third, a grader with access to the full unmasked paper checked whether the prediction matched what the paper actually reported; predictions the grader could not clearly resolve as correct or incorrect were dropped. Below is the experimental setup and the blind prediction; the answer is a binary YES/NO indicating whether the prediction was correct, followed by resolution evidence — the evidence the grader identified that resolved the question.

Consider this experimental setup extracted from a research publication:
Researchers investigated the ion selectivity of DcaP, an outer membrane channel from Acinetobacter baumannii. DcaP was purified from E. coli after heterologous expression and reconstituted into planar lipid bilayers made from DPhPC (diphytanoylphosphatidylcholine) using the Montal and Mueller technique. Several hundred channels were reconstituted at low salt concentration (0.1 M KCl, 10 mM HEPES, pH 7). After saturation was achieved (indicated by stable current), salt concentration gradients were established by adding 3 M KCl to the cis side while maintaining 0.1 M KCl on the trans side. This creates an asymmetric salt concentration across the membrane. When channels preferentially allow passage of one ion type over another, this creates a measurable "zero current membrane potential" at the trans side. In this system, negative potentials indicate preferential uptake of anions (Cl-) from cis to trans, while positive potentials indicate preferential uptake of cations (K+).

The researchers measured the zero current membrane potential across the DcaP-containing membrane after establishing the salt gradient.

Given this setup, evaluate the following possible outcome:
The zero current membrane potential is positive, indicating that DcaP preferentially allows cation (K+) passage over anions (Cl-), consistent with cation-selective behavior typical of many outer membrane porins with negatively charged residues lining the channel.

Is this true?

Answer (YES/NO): NO